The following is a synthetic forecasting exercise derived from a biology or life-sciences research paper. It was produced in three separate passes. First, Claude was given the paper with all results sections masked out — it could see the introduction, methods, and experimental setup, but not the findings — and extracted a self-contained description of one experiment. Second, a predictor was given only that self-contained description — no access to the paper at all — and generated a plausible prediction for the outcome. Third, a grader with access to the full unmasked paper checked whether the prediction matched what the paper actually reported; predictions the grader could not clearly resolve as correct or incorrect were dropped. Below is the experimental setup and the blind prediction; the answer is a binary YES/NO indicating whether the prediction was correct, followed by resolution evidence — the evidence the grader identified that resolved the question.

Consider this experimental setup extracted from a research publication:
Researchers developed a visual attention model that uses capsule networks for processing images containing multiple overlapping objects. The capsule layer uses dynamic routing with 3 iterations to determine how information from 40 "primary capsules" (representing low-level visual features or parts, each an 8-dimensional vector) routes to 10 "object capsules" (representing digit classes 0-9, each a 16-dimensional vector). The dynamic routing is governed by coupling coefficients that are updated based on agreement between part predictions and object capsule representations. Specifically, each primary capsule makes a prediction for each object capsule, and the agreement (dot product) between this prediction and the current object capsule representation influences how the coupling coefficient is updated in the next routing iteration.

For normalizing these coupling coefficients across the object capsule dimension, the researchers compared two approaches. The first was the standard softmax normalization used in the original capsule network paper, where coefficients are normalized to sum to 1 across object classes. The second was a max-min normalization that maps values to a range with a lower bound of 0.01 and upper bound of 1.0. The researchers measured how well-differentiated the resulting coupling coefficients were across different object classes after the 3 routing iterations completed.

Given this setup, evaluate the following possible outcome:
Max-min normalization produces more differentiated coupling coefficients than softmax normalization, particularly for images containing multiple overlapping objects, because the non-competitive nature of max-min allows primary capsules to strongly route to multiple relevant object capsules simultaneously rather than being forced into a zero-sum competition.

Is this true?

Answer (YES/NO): NO